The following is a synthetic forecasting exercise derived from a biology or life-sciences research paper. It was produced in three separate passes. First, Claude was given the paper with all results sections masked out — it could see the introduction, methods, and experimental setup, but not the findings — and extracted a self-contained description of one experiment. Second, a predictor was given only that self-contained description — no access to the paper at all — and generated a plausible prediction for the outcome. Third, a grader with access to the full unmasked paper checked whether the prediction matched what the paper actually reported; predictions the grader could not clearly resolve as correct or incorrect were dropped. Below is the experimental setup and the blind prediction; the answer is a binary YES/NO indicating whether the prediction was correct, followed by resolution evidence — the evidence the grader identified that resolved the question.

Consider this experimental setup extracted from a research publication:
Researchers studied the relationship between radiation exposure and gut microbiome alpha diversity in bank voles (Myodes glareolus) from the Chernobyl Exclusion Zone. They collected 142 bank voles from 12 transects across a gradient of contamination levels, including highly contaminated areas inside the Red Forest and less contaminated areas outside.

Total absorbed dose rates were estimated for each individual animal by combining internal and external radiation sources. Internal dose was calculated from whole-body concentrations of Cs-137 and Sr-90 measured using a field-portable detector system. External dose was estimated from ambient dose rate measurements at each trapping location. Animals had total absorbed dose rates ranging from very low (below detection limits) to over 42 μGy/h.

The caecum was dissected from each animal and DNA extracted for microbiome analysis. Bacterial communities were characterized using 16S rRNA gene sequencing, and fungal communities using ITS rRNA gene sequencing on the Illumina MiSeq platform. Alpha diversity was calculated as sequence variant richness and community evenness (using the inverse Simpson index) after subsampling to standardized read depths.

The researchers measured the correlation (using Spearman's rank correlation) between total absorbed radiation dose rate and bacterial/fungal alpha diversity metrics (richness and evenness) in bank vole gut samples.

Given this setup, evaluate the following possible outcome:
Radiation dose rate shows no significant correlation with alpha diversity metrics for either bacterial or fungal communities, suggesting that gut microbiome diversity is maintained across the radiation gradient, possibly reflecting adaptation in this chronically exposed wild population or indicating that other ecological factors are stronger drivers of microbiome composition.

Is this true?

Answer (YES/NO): YES